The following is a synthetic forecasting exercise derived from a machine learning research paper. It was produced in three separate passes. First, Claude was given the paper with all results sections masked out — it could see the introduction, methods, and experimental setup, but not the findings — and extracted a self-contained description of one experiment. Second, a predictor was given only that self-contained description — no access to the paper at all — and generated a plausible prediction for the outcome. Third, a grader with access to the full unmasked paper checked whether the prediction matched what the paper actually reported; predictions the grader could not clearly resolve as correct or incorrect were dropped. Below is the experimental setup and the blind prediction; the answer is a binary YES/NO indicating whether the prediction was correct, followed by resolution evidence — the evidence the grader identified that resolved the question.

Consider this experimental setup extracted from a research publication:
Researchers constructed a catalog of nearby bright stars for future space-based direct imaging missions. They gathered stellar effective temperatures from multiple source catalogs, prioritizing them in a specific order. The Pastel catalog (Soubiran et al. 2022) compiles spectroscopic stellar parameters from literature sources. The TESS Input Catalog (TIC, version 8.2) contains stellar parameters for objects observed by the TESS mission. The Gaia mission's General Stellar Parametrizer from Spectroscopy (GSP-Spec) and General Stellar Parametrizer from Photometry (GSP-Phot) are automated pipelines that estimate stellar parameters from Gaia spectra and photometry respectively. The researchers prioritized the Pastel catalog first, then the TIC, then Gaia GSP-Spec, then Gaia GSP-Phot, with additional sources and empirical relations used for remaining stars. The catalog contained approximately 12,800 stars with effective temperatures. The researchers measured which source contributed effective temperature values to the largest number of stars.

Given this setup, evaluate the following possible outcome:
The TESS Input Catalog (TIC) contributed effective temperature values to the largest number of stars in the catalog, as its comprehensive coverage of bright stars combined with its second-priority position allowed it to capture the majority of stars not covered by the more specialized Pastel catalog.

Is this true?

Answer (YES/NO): YES